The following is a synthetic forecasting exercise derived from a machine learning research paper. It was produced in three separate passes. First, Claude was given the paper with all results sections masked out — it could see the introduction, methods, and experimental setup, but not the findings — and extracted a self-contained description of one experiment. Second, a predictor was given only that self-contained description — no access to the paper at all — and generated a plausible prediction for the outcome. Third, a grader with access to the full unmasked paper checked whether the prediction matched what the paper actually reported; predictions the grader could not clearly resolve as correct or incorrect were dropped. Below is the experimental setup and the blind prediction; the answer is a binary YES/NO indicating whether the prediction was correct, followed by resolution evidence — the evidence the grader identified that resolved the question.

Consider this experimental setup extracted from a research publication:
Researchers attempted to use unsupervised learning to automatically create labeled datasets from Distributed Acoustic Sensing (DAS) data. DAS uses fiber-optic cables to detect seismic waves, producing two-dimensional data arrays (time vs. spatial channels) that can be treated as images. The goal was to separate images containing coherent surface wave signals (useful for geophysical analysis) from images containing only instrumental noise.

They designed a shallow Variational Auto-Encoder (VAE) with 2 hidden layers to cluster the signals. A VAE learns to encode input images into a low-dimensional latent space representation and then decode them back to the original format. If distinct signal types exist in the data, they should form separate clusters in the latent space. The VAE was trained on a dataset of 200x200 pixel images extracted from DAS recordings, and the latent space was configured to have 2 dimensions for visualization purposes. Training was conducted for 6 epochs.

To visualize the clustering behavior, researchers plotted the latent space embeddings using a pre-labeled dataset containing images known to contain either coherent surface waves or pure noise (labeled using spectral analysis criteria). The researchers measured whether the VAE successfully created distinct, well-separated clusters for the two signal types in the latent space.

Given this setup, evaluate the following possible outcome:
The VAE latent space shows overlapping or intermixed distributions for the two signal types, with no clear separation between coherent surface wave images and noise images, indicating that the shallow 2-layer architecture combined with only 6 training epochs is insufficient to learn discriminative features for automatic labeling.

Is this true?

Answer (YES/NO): YES